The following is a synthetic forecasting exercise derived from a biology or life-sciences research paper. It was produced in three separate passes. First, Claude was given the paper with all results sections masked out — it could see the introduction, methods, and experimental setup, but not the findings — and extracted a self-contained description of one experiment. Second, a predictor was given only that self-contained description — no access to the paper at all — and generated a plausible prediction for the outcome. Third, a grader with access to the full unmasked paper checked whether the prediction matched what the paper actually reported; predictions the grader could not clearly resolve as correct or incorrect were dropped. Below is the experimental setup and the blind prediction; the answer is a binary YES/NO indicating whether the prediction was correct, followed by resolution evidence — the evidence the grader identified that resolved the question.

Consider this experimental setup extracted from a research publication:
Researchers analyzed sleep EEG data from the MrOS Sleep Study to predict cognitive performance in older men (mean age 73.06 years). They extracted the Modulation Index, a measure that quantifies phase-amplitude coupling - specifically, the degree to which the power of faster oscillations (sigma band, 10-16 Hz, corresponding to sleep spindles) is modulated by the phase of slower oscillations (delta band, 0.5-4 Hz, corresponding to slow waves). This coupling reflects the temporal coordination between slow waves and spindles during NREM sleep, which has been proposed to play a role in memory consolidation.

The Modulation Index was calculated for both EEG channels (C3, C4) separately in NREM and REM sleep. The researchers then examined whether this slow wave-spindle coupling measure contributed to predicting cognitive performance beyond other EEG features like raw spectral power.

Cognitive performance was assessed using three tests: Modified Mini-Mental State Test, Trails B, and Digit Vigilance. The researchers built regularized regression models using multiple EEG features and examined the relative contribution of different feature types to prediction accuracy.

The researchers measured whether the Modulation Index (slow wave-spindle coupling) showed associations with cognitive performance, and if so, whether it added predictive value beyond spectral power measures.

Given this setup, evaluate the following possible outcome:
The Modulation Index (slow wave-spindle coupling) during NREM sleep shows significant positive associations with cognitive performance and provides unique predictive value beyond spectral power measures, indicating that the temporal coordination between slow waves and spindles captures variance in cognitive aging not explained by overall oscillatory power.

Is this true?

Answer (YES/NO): NO